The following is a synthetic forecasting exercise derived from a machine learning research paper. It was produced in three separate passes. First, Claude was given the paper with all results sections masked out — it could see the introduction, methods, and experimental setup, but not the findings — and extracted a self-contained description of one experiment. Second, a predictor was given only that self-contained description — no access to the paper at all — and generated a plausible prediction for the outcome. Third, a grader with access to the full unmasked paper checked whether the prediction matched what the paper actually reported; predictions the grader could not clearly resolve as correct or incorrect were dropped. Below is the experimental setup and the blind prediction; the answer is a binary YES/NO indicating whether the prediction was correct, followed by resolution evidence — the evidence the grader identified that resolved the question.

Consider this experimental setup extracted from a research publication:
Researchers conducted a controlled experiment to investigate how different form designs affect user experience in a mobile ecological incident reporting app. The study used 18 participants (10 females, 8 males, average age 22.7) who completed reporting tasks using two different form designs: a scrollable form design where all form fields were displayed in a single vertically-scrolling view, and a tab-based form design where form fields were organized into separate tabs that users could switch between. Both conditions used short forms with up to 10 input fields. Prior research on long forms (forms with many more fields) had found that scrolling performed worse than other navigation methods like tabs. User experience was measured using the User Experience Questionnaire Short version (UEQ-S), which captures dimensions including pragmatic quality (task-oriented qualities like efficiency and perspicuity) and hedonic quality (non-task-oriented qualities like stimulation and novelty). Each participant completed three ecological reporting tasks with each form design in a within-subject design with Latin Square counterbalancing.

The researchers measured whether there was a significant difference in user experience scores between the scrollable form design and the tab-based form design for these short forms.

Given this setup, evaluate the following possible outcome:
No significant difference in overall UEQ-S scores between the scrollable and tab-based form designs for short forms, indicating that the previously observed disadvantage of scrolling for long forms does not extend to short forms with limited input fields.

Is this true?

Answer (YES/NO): YES